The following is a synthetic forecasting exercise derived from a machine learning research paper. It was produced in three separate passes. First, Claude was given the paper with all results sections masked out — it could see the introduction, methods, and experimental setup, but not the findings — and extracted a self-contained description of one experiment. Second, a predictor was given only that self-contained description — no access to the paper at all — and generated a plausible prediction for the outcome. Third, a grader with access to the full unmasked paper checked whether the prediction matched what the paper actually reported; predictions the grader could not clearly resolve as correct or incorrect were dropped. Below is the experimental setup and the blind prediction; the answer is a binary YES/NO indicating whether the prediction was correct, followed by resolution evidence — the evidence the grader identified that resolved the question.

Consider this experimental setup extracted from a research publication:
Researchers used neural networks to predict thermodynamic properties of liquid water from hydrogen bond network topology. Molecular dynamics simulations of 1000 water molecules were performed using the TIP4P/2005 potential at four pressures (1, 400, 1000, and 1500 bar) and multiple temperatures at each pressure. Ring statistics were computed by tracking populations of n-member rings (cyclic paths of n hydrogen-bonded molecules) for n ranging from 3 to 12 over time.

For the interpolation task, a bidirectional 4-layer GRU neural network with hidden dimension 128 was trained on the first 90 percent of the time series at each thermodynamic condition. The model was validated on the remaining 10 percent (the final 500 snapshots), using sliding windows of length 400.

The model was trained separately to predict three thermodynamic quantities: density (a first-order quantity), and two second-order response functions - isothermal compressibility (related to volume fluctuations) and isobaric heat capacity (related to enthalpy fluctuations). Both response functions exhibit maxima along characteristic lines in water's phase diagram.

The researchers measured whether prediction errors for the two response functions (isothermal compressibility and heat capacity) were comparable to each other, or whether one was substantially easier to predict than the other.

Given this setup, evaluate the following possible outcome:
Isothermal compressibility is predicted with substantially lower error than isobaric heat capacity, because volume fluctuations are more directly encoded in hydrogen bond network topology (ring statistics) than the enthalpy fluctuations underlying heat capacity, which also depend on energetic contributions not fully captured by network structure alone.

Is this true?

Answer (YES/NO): NO